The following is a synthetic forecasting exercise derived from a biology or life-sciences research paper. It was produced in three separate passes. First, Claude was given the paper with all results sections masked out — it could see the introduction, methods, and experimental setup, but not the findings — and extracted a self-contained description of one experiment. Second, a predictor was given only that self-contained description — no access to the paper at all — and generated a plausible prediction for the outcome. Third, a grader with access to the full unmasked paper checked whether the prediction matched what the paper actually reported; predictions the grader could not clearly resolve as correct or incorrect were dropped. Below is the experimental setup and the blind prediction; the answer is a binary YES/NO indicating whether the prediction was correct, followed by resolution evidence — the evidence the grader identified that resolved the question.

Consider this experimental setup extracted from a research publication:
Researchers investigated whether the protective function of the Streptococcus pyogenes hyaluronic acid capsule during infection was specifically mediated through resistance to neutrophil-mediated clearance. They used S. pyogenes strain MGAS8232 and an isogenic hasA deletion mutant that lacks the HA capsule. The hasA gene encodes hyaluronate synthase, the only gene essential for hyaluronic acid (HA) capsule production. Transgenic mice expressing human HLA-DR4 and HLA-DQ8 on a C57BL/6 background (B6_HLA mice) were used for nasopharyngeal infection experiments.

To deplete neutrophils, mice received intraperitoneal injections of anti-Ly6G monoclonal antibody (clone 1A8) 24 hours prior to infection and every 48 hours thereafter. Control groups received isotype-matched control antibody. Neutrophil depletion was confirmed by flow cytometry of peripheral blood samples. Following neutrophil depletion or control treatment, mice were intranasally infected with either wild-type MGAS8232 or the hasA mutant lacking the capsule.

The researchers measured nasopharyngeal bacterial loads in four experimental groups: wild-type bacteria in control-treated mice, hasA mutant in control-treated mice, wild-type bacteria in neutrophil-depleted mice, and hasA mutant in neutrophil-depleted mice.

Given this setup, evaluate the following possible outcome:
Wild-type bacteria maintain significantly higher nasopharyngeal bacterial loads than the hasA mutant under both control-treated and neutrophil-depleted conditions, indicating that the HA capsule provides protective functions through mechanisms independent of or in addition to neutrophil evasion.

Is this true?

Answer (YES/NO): NO